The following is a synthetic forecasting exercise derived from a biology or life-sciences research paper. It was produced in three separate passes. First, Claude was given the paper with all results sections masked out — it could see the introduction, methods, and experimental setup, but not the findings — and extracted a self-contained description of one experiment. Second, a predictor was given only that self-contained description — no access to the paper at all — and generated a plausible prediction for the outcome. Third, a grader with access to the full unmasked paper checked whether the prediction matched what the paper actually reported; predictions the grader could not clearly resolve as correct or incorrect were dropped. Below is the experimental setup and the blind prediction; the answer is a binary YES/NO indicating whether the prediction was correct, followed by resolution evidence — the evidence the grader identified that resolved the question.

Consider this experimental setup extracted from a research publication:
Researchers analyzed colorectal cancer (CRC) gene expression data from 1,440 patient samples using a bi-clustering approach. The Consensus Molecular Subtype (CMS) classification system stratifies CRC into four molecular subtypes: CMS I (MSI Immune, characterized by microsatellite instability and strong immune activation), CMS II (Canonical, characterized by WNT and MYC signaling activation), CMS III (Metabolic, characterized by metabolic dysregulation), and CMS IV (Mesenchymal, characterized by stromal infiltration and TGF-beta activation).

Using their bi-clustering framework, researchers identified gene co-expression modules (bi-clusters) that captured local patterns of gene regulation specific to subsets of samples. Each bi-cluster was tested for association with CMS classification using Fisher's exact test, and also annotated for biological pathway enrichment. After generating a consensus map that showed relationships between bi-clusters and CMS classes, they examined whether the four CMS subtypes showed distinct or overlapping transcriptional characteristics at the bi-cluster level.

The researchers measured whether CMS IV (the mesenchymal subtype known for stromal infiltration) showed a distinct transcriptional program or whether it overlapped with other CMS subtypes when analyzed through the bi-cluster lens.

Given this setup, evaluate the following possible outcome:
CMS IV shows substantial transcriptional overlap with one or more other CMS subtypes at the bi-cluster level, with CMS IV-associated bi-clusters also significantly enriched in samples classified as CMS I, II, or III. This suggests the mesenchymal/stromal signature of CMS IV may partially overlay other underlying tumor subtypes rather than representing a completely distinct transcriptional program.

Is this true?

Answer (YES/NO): YES